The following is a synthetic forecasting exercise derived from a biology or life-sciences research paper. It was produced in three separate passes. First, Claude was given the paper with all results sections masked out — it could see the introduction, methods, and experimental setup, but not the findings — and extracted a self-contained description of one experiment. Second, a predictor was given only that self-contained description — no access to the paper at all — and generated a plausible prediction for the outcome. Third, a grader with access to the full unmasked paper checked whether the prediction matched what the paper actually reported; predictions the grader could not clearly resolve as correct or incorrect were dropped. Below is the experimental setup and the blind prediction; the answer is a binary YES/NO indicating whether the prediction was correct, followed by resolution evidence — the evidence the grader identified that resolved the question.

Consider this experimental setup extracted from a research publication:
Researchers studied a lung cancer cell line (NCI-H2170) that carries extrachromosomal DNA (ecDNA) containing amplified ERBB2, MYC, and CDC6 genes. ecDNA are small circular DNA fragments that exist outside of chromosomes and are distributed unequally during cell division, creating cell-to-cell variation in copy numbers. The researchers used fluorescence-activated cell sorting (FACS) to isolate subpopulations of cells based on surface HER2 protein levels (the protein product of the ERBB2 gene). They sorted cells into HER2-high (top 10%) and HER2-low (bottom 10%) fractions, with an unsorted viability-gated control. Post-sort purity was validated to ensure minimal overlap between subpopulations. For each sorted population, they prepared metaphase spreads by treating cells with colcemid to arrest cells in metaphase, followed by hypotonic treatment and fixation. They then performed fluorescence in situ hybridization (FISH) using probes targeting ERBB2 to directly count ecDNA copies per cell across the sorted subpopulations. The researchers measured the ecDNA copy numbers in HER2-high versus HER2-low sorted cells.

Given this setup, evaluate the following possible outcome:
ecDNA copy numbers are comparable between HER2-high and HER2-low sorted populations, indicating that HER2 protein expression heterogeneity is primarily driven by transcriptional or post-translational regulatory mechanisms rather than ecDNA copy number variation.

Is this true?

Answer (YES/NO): NO